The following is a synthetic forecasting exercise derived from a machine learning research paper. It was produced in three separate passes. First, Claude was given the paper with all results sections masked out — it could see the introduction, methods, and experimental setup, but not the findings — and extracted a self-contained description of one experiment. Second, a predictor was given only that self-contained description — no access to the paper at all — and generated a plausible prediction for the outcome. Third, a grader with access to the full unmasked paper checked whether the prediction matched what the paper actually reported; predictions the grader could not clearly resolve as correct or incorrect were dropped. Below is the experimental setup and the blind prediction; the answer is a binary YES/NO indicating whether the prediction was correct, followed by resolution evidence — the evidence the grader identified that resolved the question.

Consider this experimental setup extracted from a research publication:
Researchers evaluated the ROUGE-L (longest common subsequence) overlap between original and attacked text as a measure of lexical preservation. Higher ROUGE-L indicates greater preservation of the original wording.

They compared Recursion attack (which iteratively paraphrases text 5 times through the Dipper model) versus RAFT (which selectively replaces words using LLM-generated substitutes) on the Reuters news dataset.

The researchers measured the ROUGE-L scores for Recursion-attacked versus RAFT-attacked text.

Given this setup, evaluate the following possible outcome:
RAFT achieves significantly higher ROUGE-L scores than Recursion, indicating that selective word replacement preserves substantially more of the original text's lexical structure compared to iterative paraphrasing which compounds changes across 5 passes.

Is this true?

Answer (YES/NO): YES